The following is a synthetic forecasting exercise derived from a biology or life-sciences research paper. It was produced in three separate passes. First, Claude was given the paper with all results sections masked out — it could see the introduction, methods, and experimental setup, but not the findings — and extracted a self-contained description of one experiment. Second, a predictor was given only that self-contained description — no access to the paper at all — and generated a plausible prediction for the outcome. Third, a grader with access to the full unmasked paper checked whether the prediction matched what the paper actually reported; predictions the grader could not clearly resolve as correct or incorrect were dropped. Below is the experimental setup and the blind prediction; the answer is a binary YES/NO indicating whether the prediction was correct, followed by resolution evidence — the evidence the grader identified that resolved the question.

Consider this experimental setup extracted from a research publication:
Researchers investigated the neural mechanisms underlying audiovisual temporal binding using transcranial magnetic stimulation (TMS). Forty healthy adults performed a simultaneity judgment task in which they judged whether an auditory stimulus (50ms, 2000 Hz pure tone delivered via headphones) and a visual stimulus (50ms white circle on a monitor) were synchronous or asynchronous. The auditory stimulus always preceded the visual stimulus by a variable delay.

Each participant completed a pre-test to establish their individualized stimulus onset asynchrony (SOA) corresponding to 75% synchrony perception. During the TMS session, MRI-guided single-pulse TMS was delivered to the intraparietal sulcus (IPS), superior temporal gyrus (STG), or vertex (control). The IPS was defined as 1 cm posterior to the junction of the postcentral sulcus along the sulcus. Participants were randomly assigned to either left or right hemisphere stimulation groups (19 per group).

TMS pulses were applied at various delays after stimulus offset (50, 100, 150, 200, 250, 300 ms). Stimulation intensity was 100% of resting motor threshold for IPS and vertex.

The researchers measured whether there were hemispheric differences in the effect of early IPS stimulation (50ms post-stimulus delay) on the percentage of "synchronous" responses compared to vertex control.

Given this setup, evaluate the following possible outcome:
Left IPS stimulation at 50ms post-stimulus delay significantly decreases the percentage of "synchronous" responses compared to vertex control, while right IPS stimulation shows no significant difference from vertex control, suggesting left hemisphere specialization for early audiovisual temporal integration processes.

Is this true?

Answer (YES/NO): NO